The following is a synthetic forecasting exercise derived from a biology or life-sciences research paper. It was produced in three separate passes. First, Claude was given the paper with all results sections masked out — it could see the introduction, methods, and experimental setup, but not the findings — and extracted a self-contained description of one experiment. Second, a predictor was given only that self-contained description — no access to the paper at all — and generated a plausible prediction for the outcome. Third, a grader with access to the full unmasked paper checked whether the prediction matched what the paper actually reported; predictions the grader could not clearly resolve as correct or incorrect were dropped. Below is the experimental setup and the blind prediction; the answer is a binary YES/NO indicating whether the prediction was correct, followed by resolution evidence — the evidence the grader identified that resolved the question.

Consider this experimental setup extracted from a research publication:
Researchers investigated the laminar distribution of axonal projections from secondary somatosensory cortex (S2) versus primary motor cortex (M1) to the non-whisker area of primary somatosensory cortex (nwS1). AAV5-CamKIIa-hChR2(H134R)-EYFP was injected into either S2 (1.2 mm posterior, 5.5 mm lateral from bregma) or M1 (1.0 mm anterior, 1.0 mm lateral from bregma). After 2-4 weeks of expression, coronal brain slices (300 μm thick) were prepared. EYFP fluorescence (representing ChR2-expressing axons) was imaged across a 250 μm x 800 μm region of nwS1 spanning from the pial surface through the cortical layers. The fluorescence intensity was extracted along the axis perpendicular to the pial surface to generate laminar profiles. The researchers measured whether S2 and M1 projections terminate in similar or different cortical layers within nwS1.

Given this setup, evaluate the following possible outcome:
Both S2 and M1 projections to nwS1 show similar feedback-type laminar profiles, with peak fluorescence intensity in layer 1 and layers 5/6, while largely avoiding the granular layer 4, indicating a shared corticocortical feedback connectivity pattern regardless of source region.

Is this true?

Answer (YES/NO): NO